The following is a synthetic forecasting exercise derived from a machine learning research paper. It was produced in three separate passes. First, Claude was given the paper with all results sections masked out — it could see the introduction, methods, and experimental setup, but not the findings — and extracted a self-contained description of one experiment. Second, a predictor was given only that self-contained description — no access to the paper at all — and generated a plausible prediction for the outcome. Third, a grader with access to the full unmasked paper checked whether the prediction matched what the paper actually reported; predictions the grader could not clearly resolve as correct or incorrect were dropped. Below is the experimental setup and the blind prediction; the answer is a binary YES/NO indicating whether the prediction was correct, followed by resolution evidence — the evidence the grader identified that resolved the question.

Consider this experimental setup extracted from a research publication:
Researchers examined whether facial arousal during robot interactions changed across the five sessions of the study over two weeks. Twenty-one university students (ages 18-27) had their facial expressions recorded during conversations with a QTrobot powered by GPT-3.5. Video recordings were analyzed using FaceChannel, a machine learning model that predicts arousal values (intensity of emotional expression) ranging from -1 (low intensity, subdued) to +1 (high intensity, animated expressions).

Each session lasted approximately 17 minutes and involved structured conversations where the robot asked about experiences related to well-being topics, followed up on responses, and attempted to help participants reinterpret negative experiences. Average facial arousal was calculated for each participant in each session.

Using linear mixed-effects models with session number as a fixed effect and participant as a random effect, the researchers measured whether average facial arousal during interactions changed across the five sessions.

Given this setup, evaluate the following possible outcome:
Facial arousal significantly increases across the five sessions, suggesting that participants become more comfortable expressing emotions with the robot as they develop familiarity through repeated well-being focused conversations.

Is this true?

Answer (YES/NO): YES